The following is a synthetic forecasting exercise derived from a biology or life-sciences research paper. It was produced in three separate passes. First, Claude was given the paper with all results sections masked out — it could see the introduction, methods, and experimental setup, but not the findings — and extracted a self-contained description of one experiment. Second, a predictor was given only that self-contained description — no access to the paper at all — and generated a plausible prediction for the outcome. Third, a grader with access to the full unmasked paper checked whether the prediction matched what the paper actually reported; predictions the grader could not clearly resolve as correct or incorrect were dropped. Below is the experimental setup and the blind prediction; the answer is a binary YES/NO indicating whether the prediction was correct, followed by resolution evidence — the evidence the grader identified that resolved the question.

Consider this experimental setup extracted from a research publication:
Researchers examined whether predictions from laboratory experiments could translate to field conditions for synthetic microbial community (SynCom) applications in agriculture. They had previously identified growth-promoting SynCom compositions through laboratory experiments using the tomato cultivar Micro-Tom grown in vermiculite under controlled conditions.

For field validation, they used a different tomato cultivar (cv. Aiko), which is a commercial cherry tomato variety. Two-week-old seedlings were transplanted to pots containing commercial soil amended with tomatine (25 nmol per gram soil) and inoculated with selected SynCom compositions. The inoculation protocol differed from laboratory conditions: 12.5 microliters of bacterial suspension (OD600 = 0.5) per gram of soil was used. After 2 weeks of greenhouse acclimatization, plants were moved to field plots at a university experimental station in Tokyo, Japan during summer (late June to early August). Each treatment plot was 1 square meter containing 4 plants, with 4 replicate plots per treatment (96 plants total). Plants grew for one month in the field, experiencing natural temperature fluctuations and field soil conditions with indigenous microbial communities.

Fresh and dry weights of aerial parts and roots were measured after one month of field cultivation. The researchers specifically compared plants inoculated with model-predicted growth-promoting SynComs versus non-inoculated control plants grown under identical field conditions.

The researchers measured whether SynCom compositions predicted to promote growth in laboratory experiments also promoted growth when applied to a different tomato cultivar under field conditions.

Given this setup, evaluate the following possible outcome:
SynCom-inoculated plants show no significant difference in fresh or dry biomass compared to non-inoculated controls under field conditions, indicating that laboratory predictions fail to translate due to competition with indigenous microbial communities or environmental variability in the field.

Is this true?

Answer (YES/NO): NO